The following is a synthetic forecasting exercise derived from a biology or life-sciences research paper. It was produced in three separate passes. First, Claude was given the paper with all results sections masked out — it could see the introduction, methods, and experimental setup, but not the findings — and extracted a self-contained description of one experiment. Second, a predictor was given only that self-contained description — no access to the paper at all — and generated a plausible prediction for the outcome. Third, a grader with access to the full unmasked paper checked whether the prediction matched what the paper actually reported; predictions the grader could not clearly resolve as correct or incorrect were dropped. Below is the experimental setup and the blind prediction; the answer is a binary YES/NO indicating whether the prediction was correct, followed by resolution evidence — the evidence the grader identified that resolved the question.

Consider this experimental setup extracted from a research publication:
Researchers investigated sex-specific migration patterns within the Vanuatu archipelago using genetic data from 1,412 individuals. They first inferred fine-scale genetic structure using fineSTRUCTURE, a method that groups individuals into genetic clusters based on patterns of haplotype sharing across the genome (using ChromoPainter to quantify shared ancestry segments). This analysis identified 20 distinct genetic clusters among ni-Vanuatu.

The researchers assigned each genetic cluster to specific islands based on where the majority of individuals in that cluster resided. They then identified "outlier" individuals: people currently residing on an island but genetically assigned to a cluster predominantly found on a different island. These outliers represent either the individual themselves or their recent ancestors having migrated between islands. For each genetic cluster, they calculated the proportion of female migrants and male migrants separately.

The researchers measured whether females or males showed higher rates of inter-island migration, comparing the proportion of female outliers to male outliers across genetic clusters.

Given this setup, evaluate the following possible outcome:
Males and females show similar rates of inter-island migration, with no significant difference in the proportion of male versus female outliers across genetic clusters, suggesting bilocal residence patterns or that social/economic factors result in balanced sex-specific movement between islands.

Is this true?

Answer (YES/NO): NO